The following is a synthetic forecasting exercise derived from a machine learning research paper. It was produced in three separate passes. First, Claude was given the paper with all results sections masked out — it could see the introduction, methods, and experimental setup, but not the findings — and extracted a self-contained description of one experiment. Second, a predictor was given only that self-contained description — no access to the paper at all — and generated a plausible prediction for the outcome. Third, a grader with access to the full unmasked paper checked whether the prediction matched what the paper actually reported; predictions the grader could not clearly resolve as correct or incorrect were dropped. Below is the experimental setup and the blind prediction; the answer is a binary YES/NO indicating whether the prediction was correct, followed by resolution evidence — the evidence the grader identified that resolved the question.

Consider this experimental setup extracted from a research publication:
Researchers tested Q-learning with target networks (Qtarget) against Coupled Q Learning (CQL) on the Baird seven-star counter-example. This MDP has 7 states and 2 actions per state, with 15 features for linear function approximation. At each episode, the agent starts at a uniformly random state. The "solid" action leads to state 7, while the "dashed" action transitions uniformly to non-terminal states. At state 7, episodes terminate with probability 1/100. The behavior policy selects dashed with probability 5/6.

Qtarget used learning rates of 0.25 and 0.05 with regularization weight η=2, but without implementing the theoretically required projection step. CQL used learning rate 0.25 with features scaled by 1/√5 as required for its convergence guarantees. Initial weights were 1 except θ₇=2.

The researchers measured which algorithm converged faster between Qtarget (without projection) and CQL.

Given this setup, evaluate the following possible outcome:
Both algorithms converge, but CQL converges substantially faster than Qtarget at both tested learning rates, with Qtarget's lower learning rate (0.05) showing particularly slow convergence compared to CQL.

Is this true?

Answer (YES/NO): NO